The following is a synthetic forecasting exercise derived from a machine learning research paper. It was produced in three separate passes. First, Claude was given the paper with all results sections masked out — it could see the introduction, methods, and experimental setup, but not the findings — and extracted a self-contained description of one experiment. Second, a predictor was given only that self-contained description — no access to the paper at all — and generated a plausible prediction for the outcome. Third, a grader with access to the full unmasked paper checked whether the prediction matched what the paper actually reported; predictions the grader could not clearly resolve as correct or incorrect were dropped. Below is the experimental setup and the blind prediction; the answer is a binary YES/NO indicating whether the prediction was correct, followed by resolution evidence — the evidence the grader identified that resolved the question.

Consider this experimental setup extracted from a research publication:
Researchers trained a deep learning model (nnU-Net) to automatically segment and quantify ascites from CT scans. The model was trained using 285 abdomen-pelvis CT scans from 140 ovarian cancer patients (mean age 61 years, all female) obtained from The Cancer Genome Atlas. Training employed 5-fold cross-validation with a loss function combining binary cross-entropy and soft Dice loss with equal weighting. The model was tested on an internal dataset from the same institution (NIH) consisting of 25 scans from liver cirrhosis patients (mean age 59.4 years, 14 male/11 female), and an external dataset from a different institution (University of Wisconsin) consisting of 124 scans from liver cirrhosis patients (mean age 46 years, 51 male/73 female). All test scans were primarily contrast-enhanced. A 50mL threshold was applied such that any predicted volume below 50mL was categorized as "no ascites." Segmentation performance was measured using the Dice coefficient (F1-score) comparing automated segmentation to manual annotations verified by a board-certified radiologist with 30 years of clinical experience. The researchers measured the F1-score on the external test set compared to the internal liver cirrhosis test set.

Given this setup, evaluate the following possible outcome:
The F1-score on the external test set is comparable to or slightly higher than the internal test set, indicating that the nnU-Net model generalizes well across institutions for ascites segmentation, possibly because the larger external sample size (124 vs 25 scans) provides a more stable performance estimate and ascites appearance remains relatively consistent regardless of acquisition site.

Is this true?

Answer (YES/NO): NO